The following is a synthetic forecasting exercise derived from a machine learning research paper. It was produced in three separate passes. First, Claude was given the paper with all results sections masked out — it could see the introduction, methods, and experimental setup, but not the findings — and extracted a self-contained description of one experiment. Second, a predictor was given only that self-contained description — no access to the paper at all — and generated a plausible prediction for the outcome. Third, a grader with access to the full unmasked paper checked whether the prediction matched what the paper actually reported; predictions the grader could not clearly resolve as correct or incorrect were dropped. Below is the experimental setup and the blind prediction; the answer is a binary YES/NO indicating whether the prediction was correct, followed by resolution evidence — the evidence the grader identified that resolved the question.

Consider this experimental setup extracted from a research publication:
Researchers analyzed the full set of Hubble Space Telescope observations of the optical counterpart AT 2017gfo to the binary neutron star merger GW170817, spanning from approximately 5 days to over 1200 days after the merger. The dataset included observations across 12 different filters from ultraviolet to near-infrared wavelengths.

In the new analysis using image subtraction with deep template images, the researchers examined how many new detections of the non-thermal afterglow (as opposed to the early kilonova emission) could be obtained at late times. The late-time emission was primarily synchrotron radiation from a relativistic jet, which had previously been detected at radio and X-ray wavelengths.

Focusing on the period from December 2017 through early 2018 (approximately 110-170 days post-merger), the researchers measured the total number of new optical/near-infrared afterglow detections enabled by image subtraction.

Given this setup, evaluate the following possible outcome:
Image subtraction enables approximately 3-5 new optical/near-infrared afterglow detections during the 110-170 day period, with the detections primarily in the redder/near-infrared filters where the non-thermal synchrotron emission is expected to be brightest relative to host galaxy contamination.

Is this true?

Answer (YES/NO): YES